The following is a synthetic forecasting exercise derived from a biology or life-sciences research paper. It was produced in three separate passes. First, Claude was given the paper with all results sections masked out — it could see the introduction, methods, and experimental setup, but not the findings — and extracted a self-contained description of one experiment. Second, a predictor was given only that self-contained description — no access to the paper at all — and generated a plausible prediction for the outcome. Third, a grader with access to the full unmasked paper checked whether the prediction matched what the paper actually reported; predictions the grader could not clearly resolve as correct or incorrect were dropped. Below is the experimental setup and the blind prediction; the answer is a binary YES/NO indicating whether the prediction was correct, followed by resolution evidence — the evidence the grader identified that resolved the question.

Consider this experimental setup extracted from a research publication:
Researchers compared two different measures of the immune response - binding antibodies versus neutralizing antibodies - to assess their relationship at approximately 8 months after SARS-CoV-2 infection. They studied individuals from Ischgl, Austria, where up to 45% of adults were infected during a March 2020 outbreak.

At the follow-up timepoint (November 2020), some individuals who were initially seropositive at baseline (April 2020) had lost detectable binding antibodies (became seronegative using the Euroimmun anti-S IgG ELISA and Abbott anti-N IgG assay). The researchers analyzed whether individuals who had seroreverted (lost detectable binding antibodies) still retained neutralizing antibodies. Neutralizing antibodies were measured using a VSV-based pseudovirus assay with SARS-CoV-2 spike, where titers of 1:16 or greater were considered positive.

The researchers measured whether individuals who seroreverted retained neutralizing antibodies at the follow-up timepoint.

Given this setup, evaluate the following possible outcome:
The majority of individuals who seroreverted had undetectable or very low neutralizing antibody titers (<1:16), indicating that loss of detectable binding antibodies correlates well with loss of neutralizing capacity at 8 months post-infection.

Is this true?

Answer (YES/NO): NO